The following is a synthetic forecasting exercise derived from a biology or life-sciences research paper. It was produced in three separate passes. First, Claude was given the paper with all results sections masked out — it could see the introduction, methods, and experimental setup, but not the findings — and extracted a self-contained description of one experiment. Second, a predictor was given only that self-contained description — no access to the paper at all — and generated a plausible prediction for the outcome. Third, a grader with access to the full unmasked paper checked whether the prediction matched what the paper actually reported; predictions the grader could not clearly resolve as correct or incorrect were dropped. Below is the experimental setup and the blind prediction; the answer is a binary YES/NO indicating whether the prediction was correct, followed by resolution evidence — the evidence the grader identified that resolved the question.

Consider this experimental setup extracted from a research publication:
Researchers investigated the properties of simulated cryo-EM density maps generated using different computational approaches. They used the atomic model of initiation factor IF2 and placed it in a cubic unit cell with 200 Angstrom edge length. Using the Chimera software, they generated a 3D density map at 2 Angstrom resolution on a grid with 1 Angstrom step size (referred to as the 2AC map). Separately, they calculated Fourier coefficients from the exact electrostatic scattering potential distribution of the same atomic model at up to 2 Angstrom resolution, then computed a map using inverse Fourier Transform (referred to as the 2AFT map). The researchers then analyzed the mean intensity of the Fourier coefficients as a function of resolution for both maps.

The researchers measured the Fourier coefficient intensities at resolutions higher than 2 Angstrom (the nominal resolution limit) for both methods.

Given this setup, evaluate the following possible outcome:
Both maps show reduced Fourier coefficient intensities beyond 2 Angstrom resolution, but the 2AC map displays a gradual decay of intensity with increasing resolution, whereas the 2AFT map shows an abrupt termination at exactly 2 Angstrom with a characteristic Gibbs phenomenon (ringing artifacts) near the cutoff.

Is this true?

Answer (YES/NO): NO